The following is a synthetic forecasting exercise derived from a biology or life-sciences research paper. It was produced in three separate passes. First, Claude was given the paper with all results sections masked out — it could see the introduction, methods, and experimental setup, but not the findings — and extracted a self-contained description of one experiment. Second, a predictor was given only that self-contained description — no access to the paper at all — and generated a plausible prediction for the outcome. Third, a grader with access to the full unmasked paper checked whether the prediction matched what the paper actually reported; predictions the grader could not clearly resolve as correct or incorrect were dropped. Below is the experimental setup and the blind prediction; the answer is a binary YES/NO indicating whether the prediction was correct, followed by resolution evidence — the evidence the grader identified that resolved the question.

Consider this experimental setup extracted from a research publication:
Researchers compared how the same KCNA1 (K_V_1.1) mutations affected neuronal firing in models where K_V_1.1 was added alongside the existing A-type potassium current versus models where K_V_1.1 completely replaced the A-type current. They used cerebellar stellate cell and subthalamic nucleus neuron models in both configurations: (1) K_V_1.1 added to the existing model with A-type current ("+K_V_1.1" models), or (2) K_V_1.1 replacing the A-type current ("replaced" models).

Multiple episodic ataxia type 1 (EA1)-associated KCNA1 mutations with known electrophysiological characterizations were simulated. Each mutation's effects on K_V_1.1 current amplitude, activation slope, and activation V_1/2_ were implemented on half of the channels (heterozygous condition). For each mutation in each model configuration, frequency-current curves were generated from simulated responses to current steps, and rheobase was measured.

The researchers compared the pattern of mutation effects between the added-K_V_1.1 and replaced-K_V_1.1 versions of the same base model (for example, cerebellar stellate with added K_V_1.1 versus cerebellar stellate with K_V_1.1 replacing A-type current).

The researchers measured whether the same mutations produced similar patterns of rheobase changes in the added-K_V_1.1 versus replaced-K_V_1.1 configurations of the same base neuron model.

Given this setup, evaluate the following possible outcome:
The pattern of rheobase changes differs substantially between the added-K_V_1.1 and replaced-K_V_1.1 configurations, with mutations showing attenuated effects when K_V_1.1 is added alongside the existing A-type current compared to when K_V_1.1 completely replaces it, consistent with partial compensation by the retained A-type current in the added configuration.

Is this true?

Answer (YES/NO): NO